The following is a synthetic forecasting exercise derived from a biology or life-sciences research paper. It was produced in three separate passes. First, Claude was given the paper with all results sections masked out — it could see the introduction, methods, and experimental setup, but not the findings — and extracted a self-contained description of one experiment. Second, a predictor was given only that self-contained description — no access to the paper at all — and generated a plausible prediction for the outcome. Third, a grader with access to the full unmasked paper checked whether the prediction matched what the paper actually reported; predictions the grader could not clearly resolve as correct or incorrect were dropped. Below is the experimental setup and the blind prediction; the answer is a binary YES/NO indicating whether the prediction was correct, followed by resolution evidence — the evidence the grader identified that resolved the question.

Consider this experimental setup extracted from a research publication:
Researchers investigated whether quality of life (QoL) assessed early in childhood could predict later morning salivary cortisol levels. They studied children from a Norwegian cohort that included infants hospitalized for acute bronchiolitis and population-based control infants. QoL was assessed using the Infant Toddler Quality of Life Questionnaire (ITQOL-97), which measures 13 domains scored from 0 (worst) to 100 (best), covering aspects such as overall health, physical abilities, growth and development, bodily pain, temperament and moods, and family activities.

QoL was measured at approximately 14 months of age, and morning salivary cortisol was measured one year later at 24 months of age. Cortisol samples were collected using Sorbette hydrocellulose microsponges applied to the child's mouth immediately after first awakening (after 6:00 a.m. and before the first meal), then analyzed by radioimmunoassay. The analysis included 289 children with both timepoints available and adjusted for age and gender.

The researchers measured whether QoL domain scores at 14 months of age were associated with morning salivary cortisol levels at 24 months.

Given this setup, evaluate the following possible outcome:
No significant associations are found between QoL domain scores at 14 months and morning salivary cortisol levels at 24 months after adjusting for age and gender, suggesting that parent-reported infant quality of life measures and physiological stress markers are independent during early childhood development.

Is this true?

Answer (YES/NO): NO